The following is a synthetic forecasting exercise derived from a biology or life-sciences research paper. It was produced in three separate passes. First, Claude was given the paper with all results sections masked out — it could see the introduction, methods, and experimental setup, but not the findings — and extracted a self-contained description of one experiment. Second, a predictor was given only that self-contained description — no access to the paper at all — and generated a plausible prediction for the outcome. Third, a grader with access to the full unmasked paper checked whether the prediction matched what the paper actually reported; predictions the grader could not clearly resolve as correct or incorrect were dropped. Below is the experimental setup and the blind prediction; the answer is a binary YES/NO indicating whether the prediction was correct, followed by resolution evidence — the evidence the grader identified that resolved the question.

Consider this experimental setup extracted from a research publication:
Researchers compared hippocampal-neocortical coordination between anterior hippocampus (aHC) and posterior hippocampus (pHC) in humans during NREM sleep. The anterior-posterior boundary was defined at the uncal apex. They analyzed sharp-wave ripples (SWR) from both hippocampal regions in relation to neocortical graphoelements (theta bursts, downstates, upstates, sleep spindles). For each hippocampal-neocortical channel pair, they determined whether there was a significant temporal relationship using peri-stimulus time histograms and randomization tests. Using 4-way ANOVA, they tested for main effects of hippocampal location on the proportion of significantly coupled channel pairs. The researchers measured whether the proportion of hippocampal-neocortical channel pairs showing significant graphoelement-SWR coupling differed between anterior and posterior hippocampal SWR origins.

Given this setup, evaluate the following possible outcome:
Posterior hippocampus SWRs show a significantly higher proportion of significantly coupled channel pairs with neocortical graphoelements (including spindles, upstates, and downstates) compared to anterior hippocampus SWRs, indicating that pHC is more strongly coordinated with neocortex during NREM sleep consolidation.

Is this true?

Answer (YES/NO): YES